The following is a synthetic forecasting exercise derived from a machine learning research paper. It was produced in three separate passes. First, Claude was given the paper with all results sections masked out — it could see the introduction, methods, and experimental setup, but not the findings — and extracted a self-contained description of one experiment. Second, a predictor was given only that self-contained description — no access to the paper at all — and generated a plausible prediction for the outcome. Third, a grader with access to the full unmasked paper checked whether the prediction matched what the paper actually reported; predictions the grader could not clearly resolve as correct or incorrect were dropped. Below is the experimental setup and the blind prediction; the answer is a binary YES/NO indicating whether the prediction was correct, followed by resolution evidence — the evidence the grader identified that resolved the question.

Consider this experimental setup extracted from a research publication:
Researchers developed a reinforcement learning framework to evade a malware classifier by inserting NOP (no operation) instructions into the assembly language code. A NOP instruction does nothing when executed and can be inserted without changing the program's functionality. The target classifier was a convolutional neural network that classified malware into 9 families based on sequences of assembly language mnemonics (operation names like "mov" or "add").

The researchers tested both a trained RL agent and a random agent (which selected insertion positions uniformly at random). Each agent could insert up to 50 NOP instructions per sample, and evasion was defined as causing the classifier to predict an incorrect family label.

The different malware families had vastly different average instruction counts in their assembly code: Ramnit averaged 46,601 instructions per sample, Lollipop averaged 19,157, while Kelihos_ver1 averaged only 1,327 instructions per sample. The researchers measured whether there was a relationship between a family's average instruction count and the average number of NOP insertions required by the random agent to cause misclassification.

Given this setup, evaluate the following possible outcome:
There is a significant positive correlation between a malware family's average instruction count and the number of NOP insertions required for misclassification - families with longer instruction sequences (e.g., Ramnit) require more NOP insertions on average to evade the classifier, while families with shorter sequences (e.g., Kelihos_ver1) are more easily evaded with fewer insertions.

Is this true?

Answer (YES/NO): YES